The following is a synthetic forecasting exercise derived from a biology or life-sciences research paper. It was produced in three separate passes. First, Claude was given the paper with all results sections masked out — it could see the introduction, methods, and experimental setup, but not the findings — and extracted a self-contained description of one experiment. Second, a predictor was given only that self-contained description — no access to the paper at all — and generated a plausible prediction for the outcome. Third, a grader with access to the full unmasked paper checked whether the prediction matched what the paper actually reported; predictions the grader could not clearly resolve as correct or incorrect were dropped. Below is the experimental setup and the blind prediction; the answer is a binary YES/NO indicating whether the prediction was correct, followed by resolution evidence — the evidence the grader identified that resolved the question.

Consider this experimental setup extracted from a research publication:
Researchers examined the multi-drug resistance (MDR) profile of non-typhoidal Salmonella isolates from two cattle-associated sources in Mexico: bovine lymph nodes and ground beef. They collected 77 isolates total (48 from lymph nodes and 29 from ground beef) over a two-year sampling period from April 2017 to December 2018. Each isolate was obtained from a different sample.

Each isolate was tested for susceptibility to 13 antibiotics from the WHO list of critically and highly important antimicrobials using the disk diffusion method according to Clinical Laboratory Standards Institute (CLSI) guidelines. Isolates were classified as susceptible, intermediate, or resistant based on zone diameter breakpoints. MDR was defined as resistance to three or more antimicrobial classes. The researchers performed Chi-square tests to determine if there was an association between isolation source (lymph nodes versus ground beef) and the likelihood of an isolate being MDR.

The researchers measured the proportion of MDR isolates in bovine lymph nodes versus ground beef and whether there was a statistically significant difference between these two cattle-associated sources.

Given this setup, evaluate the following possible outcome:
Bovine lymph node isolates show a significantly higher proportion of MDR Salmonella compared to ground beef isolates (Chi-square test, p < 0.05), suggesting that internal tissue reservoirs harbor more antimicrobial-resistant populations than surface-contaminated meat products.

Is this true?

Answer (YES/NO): NO